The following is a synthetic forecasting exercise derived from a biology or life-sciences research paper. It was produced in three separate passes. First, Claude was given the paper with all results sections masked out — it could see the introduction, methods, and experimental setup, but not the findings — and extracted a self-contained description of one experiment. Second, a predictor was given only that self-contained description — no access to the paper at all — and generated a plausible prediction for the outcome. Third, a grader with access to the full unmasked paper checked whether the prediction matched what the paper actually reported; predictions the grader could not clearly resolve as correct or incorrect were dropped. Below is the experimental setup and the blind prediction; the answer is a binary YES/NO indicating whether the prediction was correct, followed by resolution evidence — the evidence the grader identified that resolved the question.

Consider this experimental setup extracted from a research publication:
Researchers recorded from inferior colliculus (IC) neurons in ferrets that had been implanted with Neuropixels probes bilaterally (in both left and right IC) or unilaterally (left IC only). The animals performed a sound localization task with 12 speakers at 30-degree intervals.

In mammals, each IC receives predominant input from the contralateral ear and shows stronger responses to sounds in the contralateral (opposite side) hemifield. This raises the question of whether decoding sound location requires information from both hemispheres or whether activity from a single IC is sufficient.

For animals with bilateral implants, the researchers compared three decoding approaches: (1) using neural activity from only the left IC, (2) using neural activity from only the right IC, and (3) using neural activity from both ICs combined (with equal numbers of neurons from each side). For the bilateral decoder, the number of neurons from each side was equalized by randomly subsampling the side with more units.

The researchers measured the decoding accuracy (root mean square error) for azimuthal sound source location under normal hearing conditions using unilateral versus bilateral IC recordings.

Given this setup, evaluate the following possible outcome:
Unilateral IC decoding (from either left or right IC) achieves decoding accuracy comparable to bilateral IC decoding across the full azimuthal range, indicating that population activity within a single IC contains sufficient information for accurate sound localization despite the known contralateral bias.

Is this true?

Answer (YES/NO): NO